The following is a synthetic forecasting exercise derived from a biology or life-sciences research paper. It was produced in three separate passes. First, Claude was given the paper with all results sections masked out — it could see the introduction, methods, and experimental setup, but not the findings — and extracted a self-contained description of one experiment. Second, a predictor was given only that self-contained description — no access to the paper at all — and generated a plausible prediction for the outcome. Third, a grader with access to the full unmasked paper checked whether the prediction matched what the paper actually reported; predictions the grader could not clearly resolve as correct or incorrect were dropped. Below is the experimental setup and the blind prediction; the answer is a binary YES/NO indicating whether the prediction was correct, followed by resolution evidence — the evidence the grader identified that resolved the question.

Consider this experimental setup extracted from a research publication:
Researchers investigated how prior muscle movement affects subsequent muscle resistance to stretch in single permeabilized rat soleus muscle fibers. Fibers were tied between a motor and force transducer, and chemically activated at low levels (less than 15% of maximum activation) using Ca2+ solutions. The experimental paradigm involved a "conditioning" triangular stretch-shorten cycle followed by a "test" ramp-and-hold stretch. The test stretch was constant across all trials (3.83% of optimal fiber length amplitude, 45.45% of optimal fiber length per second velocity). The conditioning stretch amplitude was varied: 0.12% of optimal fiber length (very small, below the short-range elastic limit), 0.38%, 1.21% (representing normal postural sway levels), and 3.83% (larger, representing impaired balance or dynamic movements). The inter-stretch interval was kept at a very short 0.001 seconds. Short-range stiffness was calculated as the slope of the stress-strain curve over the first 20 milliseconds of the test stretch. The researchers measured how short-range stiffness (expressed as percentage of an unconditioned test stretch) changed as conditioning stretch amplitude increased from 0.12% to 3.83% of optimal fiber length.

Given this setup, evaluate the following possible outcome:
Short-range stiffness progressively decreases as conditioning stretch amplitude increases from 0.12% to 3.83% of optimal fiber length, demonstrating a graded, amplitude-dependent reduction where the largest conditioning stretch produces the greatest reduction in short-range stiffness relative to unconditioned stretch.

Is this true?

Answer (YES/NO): NO